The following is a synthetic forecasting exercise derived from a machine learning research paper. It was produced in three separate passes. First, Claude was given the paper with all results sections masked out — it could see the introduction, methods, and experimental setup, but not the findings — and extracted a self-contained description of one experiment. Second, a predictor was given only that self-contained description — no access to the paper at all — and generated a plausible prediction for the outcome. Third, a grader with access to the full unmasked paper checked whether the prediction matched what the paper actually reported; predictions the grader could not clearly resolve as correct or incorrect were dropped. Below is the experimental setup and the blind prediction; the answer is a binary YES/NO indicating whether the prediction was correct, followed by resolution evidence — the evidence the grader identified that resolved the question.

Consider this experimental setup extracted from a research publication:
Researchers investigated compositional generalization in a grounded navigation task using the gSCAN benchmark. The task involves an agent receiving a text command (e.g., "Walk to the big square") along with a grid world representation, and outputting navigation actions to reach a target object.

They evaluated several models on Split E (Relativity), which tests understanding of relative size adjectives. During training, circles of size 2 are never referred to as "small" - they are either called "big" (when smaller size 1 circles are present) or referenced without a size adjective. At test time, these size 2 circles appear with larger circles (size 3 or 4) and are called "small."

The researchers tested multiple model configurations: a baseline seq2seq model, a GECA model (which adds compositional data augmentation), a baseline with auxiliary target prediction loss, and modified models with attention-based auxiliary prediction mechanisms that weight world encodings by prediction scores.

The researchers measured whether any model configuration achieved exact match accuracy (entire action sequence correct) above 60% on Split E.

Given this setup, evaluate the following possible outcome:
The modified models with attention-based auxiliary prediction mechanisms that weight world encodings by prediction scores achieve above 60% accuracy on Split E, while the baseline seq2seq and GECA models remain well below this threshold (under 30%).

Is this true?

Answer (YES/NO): NO